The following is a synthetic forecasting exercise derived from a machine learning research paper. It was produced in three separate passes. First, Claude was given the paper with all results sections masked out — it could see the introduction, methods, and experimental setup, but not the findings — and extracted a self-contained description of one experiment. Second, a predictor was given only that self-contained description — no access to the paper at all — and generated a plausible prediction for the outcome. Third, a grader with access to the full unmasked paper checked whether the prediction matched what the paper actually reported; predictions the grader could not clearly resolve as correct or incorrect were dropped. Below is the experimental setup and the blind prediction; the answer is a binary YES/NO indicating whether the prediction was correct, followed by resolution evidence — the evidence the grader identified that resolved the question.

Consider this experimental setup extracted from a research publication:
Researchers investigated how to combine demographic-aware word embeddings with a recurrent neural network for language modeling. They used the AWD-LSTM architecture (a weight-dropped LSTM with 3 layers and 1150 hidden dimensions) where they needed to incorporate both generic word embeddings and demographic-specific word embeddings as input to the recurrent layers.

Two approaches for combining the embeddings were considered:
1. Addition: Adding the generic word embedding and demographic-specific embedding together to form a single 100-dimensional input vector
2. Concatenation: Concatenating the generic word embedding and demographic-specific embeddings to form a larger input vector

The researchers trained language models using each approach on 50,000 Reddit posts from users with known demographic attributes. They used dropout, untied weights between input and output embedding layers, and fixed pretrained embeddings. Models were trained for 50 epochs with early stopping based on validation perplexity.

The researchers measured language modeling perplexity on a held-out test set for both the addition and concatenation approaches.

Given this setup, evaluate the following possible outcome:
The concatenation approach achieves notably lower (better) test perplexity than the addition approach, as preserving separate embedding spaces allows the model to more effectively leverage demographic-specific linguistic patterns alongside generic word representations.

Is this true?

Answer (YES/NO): NO